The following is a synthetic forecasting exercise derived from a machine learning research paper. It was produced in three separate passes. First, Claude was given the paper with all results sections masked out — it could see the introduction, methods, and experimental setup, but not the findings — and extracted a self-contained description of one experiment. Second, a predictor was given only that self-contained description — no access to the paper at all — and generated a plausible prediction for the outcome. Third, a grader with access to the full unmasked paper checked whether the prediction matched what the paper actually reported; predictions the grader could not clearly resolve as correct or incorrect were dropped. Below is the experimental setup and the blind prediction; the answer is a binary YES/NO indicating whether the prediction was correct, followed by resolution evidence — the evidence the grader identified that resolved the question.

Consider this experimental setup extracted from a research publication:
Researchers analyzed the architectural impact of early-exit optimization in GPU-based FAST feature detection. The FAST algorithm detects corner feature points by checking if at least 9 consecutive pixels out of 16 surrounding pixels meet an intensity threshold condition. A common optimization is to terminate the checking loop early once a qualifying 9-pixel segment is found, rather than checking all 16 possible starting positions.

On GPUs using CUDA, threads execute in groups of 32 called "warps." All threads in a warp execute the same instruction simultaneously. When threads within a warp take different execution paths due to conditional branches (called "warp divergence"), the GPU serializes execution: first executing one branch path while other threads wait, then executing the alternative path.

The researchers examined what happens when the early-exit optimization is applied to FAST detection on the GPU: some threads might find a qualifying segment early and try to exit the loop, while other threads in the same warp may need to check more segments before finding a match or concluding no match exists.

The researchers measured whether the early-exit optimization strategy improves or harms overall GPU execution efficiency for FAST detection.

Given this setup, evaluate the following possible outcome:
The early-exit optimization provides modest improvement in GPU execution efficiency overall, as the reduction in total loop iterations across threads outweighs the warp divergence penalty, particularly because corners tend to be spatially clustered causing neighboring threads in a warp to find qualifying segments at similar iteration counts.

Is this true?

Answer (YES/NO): NO